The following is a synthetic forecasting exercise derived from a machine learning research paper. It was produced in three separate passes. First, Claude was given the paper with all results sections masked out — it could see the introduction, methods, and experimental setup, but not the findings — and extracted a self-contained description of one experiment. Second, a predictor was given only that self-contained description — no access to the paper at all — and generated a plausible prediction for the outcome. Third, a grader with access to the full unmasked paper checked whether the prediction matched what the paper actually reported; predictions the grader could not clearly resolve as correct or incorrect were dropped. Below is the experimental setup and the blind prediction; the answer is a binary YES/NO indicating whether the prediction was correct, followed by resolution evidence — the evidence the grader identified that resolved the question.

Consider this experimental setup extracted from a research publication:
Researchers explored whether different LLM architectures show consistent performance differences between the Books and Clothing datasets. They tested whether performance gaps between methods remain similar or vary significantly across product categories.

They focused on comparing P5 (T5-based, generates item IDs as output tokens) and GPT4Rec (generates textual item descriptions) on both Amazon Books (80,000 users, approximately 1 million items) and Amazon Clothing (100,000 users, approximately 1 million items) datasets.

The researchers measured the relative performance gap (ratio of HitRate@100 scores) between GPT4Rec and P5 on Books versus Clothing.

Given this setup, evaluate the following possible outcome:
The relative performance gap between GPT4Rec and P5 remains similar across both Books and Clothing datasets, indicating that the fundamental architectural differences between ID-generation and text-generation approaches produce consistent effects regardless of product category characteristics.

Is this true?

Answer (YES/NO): NO